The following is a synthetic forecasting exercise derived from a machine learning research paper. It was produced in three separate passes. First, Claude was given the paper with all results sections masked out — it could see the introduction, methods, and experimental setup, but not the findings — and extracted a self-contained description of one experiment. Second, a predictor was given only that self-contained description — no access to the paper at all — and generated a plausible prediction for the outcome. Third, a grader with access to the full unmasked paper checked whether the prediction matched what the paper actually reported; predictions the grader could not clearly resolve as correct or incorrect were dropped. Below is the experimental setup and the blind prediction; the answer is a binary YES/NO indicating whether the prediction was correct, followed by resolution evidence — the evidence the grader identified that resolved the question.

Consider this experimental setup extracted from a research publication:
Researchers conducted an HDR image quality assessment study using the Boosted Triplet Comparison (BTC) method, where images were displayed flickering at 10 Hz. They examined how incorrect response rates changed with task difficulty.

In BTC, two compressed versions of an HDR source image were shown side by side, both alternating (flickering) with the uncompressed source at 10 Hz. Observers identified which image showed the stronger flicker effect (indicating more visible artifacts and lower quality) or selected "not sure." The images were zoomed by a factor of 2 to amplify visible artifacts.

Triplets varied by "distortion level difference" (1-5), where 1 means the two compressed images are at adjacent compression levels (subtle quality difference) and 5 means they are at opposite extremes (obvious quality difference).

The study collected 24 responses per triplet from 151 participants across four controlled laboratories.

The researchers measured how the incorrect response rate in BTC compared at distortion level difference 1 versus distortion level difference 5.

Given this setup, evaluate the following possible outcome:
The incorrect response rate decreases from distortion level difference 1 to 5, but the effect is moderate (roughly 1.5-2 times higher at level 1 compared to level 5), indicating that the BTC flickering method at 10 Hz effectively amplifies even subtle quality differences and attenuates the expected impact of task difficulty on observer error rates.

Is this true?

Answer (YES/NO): NO